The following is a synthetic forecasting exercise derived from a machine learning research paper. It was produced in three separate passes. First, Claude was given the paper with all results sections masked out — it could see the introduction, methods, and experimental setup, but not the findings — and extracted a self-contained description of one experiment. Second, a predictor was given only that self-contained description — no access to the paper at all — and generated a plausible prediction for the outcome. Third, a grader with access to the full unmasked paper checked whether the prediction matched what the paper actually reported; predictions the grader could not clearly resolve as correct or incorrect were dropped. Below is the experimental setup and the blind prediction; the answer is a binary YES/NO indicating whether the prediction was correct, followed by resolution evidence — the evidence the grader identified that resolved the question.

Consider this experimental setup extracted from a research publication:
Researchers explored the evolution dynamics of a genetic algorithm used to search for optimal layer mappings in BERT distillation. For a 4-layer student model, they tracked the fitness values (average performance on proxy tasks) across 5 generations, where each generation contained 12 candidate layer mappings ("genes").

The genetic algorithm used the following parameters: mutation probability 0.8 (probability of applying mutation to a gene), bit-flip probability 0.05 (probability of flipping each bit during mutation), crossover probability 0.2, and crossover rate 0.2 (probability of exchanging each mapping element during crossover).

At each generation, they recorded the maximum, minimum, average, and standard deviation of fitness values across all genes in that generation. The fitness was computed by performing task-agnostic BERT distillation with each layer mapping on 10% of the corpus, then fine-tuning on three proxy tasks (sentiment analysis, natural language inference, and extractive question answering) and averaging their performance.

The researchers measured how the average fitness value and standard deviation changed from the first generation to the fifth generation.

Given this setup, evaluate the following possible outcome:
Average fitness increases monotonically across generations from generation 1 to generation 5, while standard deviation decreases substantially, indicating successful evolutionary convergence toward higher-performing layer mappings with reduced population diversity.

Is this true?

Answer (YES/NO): YES